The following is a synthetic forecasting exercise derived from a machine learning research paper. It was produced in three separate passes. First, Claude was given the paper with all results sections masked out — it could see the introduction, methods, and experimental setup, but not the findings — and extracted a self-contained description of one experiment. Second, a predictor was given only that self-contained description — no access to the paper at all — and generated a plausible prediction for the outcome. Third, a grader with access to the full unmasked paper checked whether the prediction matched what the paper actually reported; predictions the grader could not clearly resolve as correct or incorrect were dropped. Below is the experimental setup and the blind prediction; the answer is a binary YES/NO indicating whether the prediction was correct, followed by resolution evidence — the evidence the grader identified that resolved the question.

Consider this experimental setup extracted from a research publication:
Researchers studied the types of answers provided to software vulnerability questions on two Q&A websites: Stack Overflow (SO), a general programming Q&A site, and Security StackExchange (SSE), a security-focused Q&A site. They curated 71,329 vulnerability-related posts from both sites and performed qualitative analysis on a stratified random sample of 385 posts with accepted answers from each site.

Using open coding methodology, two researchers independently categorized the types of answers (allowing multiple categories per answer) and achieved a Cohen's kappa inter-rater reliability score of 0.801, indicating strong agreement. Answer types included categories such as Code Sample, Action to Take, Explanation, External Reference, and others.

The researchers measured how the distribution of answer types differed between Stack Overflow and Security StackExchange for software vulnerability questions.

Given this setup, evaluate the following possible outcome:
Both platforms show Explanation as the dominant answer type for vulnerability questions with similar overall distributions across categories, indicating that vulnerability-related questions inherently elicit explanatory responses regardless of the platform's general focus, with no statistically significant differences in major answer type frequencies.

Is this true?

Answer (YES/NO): NO